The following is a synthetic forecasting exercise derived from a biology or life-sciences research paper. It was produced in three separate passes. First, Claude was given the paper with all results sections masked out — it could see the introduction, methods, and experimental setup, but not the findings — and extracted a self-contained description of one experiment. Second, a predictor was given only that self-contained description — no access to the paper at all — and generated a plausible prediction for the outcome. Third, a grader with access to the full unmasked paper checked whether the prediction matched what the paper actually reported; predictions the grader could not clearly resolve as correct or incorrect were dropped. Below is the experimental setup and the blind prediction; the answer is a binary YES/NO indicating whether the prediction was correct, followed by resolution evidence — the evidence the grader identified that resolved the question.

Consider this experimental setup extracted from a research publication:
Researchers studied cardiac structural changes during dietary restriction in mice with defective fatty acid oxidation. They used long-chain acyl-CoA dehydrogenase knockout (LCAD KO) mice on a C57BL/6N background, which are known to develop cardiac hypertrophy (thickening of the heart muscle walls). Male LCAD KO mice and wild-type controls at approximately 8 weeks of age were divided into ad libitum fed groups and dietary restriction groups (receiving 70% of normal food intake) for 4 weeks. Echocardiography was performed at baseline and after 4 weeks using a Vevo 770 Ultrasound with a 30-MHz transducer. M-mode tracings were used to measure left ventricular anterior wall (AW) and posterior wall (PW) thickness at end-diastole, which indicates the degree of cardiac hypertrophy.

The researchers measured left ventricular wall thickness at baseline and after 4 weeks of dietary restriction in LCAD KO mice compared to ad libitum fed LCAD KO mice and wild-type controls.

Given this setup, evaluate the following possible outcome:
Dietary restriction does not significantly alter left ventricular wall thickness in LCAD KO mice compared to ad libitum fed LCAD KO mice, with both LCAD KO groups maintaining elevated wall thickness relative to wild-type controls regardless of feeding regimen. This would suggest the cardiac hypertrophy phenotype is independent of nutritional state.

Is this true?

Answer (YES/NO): YES